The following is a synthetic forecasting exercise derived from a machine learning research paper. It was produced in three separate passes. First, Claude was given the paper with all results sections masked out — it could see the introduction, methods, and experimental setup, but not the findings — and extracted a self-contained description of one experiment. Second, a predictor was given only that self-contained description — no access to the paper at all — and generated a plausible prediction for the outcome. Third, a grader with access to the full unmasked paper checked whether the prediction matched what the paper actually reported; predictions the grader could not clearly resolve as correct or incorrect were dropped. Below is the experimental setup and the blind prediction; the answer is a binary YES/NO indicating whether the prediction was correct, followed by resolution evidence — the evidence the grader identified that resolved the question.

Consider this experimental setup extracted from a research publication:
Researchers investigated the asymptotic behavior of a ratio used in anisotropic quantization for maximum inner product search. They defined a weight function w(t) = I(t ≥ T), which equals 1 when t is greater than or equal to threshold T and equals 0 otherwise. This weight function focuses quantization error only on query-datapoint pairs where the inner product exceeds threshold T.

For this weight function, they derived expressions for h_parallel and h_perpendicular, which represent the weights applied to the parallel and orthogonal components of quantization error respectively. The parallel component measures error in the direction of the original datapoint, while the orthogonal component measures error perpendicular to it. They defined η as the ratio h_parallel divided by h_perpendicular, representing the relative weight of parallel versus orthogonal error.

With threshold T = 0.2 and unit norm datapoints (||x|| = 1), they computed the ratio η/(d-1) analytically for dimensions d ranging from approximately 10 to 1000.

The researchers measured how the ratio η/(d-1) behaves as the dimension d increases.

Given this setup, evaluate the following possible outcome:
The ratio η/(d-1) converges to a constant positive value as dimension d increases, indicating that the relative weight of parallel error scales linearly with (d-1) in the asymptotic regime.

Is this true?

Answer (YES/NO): YES